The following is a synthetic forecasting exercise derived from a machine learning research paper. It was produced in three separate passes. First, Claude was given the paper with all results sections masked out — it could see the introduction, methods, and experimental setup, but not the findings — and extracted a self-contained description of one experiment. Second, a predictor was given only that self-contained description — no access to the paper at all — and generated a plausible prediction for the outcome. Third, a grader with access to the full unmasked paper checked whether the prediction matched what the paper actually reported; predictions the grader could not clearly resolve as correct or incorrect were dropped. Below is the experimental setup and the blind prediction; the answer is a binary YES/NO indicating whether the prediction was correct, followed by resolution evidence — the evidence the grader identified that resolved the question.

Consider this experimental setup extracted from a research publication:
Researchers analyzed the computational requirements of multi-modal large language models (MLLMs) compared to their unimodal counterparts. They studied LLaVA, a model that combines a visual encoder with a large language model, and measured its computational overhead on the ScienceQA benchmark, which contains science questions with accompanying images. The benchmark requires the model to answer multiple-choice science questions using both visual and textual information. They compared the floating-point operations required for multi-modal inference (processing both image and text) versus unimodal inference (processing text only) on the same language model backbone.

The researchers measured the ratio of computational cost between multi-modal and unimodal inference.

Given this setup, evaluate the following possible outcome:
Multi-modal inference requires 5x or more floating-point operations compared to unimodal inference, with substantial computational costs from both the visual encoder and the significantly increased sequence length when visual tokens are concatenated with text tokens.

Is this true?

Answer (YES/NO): YES